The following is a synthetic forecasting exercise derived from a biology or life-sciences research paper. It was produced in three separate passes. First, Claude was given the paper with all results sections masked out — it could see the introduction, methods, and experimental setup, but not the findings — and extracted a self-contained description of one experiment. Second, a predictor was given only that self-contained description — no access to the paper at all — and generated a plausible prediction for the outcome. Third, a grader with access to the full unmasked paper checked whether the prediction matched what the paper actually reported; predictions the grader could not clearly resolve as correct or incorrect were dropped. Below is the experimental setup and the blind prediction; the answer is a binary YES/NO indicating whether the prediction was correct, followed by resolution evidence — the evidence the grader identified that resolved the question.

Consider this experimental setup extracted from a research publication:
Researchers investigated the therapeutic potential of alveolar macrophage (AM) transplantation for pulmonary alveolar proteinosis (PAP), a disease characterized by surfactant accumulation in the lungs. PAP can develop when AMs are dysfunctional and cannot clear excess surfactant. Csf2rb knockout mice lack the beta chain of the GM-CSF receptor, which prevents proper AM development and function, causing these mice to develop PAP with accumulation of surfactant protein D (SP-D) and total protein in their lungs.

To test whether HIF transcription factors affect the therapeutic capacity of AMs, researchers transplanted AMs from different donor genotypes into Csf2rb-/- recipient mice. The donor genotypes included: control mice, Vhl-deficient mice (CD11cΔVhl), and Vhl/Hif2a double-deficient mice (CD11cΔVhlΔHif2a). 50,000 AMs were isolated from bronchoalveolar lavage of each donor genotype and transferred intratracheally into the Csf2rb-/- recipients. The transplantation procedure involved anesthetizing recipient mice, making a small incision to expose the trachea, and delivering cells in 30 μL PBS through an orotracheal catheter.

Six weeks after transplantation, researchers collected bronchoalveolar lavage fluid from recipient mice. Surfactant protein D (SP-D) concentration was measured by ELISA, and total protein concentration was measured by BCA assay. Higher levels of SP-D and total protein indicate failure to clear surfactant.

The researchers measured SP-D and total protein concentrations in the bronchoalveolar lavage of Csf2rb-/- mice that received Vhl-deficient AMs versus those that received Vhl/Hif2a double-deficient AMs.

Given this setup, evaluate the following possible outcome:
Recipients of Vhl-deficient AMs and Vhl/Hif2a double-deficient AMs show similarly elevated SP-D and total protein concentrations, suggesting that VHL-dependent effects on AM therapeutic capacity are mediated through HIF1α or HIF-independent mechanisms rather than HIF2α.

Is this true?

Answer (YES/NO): NO